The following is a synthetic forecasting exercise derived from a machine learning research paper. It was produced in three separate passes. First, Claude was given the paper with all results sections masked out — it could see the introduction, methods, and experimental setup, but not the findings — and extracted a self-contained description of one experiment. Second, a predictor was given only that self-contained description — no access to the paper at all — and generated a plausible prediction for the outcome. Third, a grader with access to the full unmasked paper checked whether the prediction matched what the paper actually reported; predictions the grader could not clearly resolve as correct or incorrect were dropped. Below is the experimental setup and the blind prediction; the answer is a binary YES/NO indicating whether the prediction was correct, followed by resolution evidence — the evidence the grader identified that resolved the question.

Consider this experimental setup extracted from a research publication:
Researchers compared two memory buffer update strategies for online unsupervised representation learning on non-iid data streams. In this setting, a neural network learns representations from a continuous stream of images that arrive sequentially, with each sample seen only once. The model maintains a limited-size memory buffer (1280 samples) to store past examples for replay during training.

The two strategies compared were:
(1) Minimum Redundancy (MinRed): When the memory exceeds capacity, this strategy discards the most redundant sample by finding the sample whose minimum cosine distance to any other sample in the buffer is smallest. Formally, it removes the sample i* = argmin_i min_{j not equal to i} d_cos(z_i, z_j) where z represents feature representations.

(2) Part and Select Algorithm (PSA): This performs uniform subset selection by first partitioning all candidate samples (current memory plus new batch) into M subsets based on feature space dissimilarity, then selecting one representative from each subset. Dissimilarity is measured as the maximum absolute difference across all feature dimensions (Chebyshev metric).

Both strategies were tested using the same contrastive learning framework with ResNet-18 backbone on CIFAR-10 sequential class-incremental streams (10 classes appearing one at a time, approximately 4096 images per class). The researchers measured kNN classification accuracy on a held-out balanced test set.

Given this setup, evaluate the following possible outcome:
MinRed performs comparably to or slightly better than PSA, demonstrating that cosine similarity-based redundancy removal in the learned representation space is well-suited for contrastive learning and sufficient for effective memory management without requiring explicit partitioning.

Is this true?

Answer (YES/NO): NO